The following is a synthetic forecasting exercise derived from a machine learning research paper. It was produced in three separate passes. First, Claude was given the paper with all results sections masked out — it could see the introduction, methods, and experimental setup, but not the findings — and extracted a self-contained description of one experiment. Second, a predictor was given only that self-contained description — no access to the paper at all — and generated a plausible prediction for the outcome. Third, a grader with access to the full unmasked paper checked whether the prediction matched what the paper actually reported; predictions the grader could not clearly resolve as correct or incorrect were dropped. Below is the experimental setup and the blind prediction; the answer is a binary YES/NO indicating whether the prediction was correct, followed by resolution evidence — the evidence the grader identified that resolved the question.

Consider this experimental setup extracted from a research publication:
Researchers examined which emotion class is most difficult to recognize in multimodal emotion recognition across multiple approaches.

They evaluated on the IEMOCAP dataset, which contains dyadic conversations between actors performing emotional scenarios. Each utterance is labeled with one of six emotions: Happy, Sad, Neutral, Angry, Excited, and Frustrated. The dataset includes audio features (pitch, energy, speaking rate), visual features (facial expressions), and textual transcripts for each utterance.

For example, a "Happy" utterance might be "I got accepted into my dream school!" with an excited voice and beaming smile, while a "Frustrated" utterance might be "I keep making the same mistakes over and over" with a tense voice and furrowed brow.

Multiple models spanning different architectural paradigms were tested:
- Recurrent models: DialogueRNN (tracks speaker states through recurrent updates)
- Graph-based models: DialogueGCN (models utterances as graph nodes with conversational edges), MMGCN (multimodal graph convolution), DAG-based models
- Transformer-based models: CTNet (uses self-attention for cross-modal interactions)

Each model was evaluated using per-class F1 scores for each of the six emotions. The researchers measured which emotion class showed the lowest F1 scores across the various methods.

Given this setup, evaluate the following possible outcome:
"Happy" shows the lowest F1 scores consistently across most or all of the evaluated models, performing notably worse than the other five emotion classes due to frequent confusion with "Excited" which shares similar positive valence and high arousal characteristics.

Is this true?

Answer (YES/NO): NO